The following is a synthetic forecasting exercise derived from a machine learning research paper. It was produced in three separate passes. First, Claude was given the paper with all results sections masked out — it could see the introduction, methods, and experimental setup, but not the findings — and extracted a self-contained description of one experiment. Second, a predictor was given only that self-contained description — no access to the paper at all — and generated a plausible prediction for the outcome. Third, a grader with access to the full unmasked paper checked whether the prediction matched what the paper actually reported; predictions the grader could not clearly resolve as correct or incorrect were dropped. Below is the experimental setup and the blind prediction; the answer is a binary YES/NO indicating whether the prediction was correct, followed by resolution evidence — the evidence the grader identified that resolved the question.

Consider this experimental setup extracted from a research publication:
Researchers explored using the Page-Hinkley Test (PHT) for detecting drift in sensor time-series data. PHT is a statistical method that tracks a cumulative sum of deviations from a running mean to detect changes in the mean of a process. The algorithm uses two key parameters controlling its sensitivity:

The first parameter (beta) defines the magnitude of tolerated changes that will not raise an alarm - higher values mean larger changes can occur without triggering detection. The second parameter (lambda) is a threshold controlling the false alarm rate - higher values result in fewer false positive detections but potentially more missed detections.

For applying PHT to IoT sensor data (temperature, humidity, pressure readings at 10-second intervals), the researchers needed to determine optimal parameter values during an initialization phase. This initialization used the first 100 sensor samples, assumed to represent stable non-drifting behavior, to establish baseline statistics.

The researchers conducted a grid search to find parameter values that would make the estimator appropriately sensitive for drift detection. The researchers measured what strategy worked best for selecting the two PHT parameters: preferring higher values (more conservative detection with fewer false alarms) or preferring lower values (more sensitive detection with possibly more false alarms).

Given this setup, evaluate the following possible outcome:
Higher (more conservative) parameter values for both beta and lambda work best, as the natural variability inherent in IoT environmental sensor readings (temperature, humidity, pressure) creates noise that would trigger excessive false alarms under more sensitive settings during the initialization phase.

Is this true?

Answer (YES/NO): NO